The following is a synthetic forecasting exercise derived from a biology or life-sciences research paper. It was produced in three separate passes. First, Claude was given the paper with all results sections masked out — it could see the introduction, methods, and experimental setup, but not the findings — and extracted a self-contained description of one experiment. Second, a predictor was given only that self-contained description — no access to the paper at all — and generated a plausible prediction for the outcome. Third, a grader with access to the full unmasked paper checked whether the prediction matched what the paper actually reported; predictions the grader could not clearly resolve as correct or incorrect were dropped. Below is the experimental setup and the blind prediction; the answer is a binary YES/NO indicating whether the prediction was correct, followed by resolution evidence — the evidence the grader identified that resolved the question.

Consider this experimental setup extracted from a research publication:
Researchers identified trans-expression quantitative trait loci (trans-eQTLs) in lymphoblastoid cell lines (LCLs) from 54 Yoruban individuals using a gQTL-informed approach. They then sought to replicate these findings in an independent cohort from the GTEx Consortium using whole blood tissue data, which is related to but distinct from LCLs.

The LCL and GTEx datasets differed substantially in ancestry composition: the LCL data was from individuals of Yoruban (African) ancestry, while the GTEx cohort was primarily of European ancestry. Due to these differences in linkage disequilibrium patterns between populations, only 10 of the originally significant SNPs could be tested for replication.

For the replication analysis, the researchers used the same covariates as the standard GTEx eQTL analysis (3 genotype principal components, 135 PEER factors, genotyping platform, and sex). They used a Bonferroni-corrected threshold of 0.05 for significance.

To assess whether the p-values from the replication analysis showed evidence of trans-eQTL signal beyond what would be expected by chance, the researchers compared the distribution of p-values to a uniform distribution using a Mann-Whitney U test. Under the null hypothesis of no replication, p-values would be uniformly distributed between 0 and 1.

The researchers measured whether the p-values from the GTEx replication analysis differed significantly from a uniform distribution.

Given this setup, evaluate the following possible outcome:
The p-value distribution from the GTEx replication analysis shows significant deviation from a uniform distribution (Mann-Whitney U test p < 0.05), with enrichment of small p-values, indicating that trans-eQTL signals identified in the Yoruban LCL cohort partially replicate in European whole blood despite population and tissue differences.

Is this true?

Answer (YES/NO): YES